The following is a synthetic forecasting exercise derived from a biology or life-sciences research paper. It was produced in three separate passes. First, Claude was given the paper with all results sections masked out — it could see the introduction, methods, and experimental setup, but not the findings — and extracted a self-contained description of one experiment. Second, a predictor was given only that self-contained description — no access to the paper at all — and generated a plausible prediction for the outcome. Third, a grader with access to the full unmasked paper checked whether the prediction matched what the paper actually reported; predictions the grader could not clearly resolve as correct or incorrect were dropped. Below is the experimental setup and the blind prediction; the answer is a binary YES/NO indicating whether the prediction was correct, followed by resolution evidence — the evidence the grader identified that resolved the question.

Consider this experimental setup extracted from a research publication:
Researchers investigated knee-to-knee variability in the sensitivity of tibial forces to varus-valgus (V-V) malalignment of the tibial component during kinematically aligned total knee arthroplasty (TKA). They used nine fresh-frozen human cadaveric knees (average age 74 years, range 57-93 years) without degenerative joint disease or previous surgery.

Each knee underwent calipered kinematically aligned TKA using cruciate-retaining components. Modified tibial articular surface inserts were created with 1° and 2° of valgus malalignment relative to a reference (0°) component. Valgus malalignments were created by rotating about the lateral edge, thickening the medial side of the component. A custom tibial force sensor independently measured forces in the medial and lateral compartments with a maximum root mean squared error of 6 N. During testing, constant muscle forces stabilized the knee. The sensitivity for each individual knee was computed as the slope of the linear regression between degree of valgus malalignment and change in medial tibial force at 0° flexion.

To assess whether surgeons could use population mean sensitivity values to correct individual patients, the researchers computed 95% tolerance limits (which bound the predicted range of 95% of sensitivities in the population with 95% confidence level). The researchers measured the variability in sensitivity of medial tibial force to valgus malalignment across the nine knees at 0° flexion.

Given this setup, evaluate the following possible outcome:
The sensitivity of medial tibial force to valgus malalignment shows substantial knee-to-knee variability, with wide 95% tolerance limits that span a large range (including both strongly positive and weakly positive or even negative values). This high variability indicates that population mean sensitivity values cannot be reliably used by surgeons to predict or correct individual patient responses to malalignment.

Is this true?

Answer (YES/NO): YES